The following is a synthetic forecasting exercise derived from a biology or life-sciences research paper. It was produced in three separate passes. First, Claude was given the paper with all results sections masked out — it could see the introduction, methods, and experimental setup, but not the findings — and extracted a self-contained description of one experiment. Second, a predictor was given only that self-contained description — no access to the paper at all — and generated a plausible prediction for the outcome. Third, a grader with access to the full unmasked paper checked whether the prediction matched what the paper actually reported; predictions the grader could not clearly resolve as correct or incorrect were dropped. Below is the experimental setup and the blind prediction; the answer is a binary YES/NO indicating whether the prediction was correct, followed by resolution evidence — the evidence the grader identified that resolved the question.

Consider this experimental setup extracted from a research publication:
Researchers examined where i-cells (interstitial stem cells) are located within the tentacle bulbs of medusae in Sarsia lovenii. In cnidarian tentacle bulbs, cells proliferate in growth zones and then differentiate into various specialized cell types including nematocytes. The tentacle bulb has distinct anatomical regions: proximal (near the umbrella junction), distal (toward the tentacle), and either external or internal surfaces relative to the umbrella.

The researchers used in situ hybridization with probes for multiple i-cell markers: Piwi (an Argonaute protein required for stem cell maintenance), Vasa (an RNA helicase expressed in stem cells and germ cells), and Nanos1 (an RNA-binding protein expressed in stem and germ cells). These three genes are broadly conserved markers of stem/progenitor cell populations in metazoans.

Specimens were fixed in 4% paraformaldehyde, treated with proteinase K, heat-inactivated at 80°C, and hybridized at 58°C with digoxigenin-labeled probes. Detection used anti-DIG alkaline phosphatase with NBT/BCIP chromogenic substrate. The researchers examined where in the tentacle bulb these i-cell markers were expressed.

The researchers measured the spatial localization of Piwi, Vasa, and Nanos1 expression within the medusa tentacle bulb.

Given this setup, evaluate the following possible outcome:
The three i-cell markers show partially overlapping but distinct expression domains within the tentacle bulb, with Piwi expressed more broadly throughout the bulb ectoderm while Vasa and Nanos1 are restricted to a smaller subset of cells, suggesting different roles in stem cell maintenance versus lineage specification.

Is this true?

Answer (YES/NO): NO